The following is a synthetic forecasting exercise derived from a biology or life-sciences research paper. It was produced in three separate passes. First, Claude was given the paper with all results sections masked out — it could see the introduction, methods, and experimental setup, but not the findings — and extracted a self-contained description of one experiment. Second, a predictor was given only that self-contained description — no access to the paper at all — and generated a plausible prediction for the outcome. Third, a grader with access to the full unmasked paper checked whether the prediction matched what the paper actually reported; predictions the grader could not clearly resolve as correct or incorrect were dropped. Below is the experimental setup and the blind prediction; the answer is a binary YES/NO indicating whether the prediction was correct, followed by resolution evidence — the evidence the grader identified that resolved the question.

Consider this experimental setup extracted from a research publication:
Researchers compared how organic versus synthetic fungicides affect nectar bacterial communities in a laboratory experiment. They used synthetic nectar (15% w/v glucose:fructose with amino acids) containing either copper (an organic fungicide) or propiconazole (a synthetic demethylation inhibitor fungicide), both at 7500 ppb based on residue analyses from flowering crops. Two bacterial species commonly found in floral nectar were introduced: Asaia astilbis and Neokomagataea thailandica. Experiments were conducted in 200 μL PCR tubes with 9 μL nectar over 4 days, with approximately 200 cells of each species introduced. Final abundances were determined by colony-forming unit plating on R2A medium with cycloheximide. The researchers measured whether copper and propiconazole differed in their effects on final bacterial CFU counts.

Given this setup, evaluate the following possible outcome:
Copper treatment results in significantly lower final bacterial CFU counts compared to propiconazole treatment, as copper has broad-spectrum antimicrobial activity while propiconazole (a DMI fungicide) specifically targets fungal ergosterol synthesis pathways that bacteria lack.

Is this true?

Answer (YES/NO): NO